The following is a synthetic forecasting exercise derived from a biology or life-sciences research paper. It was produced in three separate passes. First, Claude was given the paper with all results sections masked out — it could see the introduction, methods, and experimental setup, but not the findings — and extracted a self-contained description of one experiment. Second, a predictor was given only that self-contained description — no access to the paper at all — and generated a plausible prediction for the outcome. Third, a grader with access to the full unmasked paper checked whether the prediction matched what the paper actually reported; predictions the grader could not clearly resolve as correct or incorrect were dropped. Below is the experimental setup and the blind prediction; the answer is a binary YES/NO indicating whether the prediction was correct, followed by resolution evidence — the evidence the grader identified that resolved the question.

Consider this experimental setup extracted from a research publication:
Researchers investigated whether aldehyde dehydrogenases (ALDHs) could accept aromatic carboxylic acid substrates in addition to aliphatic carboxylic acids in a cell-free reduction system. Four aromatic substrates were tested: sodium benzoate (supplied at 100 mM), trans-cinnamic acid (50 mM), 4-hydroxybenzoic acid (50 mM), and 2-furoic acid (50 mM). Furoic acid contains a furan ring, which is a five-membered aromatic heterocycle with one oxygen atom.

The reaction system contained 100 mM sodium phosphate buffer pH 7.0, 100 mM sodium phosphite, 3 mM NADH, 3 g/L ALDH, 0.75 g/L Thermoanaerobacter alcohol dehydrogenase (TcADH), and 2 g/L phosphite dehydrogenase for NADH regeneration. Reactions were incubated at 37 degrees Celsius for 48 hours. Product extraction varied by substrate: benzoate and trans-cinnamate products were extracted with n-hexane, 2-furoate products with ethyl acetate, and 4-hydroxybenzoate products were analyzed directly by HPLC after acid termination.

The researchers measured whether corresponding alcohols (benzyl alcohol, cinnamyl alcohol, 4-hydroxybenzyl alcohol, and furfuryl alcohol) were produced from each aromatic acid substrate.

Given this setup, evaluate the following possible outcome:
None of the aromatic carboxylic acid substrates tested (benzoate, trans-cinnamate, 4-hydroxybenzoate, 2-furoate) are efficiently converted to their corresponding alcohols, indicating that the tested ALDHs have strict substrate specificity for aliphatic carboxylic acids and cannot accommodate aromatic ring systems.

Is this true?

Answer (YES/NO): NO